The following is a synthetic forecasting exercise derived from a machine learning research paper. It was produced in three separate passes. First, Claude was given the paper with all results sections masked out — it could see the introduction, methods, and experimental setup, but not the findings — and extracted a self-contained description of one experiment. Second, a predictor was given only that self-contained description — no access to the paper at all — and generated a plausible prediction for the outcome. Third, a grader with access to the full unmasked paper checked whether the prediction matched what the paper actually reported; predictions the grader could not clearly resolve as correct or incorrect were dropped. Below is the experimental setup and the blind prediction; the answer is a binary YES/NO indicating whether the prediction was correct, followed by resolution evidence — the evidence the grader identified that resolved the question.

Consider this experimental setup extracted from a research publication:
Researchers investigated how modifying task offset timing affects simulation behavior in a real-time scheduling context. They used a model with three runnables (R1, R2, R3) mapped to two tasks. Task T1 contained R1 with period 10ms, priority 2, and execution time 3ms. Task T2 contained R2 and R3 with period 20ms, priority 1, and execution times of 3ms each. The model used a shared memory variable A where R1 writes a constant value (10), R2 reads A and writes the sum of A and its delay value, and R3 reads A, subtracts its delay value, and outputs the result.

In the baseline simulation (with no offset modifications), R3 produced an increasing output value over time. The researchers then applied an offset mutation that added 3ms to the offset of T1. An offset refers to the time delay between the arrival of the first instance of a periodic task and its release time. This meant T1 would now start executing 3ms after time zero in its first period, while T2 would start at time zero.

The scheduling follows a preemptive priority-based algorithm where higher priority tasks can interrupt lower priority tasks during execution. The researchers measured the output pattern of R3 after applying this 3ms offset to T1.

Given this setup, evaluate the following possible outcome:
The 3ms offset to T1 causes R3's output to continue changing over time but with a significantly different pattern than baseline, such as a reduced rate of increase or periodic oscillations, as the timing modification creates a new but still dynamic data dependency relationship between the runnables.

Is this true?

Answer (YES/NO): NO